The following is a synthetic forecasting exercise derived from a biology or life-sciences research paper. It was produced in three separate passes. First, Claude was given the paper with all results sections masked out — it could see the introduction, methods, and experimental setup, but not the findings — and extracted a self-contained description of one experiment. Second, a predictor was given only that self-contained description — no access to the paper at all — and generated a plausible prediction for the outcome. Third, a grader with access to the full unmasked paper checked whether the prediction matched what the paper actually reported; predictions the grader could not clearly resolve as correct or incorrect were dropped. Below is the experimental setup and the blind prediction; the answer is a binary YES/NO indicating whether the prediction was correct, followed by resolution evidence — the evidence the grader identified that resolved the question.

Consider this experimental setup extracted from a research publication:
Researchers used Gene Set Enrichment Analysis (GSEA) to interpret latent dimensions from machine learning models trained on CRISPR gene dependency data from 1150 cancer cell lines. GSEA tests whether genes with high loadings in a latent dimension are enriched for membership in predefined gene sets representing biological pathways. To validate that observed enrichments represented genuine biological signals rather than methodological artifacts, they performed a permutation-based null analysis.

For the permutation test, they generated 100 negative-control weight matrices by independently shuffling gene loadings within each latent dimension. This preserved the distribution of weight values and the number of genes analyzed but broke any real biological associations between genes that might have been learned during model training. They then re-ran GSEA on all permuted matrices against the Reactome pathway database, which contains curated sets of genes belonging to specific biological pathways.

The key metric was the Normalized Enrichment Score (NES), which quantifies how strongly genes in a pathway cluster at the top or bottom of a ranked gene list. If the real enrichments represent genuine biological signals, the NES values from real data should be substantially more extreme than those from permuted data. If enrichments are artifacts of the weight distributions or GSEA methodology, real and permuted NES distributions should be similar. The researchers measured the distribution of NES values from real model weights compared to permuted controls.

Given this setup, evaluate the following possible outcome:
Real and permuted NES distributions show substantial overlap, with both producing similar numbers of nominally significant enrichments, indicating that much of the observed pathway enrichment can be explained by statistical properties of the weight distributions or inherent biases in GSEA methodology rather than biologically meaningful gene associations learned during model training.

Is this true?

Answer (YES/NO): NO